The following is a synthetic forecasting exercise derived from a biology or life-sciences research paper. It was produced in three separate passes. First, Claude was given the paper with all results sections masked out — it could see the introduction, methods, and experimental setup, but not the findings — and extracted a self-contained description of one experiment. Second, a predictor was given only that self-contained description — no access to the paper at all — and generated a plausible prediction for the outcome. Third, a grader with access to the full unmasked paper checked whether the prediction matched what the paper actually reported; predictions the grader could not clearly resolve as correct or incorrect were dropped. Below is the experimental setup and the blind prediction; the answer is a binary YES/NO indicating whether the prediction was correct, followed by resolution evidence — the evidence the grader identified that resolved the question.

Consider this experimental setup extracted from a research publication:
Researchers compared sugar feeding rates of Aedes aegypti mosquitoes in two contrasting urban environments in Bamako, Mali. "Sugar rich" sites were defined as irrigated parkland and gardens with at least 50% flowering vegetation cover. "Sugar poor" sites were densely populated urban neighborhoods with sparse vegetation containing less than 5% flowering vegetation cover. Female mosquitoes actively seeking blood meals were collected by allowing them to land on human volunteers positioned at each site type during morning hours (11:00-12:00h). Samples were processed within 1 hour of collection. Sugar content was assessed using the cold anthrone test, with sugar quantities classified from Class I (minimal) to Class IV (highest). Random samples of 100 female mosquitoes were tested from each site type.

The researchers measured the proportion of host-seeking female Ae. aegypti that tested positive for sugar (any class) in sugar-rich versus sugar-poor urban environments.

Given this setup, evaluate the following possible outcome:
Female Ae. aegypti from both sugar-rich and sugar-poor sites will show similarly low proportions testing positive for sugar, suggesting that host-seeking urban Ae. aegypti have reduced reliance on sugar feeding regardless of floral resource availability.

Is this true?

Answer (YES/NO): YES